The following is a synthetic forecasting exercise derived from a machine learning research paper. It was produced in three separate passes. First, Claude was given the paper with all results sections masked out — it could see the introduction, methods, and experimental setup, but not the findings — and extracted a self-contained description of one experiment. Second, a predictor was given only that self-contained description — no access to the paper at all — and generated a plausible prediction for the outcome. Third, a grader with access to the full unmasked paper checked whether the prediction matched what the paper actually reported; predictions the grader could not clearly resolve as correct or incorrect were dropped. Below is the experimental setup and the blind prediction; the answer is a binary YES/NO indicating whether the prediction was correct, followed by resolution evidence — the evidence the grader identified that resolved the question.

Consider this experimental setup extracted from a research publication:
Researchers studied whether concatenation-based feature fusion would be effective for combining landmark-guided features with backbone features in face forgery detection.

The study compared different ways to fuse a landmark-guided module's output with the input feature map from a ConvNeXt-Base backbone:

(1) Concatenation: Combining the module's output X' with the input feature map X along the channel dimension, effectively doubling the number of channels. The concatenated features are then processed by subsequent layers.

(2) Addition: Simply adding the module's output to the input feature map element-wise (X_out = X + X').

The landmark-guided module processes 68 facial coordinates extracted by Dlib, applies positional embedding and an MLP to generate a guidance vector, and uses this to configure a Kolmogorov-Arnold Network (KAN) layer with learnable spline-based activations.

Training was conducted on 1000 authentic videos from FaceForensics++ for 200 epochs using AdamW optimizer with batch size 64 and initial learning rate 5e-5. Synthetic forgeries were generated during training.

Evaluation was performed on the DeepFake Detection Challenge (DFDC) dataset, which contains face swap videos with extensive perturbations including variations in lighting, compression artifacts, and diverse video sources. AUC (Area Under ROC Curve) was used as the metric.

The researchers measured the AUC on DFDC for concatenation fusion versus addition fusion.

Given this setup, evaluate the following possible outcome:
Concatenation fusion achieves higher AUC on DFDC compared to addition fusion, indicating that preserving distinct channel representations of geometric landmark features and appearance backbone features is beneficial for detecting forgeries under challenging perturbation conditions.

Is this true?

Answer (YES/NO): NO